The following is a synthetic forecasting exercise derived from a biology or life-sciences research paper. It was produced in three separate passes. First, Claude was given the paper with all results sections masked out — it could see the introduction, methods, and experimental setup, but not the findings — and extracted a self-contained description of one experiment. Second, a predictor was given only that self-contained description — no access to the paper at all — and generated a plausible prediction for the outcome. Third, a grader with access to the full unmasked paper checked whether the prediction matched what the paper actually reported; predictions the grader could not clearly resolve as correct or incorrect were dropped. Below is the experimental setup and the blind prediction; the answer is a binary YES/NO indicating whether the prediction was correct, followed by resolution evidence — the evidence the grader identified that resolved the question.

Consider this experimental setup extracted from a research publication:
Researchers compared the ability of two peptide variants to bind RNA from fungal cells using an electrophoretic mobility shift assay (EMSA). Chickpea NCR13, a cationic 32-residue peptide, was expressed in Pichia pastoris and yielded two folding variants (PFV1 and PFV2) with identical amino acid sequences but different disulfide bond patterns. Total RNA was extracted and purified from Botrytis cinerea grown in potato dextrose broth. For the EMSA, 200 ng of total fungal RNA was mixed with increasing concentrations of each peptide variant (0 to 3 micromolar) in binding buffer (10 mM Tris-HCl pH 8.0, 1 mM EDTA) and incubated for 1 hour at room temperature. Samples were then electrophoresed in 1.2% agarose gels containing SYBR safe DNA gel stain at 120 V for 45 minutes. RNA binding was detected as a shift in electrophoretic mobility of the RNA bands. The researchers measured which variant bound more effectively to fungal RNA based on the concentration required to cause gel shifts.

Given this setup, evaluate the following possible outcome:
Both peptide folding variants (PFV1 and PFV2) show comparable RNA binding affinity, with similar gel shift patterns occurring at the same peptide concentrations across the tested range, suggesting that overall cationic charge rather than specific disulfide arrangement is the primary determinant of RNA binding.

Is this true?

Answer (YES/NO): NO